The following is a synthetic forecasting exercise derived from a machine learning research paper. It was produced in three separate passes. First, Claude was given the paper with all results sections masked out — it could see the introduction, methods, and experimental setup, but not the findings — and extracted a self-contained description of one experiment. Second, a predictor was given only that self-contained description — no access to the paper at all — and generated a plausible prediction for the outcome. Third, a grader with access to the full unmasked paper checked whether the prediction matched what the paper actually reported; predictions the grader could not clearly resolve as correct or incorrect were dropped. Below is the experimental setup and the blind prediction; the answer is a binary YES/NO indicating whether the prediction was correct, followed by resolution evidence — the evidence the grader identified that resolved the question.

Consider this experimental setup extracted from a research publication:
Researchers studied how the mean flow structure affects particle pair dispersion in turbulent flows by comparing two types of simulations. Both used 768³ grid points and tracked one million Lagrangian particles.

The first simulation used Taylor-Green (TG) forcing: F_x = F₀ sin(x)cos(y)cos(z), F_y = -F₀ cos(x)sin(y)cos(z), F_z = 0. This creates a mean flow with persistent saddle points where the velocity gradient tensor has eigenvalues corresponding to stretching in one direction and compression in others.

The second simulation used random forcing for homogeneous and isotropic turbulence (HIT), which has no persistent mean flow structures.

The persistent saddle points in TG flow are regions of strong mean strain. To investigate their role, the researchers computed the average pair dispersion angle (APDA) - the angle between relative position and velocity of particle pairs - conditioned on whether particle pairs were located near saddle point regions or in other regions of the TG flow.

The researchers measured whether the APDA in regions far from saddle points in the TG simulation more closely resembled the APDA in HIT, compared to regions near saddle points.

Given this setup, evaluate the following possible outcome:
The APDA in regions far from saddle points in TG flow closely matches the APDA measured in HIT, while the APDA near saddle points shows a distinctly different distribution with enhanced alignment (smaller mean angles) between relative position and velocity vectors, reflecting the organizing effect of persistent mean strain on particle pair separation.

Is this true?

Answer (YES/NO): NO